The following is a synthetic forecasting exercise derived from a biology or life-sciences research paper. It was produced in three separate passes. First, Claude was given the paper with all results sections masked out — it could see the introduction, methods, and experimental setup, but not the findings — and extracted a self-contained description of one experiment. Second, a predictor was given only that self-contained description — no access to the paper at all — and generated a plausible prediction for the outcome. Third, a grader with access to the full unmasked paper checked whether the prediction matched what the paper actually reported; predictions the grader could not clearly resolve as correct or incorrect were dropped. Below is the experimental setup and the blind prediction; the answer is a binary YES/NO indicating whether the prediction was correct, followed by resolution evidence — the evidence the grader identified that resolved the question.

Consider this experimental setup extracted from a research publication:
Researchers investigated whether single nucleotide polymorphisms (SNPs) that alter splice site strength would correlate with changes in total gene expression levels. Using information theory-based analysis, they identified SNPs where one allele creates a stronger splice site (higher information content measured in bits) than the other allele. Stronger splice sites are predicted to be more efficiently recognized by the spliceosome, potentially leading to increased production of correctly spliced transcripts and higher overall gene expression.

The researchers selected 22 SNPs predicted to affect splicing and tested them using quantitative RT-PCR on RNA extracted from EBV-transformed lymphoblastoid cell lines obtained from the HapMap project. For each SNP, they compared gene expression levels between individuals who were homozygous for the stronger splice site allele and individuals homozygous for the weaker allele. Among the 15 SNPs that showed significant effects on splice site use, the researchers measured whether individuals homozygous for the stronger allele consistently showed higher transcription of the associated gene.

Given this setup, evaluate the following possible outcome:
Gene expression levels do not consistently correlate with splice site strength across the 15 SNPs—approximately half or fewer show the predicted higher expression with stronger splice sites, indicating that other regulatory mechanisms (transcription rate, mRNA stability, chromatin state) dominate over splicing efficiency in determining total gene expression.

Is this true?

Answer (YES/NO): YES